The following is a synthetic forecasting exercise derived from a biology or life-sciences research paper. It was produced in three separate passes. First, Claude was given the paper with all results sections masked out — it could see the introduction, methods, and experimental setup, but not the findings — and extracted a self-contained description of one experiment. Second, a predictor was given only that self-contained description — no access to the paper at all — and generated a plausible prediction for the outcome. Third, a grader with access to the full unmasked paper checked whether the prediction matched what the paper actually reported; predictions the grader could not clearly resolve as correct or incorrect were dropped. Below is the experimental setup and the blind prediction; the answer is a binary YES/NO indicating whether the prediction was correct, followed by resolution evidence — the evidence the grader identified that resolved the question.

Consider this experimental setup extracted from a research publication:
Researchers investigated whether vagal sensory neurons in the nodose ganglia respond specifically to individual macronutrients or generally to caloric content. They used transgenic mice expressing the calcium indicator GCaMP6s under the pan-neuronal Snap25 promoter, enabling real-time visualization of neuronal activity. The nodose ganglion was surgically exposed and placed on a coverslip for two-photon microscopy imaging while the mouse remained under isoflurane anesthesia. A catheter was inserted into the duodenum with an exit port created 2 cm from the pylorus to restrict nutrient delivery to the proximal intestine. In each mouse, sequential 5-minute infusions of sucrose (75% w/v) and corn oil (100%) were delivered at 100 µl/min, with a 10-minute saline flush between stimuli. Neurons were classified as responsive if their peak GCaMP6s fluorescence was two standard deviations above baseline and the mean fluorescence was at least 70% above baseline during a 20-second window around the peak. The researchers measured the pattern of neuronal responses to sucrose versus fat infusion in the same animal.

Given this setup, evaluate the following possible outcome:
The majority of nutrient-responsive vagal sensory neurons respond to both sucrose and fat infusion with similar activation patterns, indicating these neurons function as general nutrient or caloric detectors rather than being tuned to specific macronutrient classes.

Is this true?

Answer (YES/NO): NO